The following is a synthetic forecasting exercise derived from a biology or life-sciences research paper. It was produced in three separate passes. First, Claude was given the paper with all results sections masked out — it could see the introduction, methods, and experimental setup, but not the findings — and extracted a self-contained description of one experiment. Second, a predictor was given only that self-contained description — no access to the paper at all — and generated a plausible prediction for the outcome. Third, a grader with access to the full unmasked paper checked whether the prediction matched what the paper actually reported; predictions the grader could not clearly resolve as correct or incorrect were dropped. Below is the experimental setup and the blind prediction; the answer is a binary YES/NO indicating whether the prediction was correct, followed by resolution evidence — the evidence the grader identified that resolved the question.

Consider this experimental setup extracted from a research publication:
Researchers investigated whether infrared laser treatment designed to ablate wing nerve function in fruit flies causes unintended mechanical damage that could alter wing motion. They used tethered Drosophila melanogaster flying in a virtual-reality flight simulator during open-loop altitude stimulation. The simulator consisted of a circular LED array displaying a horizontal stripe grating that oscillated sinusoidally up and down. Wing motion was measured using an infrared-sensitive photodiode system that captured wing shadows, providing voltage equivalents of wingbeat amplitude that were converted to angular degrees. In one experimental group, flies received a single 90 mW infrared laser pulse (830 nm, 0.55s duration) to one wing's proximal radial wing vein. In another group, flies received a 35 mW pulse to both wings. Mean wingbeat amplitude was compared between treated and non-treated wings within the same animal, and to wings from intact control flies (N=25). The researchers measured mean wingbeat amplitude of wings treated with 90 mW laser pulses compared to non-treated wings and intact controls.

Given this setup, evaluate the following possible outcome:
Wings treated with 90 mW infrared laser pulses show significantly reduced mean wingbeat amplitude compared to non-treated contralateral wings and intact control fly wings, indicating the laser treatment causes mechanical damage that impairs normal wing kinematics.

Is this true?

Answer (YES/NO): YES